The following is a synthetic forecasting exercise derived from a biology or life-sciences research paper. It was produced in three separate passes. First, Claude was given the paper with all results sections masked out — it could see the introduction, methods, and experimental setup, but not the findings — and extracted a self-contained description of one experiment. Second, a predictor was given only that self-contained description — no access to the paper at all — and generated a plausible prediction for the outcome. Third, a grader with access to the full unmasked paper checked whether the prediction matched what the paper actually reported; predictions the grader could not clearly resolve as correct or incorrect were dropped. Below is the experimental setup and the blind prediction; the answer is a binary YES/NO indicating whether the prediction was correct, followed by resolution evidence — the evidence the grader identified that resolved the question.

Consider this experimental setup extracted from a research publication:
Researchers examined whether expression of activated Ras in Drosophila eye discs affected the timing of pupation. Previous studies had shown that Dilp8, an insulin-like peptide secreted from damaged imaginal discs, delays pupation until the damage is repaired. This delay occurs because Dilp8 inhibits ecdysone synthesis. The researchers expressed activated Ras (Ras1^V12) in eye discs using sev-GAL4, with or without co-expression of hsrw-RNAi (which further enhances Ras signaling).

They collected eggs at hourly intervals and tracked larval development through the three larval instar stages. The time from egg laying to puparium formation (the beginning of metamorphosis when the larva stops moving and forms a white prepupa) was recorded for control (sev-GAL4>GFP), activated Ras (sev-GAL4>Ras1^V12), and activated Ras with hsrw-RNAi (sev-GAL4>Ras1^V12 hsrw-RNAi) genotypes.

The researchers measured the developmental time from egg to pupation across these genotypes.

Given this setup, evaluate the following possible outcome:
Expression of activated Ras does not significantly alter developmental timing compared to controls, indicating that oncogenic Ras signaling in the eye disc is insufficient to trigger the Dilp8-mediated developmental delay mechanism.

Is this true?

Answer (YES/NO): YES